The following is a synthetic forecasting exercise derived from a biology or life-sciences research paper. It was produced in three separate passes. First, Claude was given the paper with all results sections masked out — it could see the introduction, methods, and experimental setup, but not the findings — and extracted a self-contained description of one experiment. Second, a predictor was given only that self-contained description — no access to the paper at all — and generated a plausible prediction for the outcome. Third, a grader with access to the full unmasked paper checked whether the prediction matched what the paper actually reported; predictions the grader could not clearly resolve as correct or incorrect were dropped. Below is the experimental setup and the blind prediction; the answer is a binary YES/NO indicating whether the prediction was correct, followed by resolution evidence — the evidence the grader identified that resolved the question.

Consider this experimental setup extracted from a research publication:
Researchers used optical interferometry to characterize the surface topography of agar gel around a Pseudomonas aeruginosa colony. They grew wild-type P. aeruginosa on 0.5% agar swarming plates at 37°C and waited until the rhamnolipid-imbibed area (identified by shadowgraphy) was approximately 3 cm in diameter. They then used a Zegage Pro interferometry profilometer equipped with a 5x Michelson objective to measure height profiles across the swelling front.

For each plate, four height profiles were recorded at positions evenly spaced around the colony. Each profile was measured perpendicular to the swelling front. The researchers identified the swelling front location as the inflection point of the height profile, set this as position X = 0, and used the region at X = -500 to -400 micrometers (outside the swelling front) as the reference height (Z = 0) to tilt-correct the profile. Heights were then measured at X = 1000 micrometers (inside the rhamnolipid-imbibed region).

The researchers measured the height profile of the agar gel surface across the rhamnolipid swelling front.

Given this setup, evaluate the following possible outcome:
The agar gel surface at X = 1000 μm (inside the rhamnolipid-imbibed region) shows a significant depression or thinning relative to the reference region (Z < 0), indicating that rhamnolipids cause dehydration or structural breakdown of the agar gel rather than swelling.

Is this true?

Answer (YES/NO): NO